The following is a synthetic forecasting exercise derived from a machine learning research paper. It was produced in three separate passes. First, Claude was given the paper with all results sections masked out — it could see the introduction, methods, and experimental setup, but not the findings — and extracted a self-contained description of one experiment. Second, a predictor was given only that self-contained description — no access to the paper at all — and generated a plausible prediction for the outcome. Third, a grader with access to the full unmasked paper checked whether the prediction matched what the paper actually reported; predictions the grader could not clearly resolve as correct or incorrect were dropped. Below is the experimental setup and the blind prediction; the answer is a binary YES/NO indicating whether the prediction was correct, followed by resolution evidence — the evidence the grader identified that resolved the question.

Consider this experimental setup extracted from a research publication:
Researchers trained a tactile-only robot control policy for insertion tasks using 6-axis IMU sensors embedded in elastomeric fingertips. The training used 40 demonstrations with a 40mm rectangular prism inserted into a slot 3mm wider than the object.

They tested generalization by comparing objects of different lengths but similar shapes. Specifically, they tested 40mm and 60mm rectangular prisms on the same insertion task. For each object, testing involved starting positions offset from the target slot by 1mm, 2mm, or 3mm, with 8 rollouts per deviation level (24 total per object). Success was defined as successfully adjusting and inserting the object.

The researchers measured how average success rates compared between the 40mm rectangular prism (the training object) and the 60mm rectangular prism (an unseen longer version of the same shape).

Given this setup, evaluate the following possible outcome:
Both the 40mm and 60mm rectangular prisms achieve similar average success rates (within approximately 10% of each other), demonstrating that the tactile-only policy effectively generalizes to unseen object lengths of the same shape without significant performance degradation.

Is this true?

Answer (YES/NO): NO